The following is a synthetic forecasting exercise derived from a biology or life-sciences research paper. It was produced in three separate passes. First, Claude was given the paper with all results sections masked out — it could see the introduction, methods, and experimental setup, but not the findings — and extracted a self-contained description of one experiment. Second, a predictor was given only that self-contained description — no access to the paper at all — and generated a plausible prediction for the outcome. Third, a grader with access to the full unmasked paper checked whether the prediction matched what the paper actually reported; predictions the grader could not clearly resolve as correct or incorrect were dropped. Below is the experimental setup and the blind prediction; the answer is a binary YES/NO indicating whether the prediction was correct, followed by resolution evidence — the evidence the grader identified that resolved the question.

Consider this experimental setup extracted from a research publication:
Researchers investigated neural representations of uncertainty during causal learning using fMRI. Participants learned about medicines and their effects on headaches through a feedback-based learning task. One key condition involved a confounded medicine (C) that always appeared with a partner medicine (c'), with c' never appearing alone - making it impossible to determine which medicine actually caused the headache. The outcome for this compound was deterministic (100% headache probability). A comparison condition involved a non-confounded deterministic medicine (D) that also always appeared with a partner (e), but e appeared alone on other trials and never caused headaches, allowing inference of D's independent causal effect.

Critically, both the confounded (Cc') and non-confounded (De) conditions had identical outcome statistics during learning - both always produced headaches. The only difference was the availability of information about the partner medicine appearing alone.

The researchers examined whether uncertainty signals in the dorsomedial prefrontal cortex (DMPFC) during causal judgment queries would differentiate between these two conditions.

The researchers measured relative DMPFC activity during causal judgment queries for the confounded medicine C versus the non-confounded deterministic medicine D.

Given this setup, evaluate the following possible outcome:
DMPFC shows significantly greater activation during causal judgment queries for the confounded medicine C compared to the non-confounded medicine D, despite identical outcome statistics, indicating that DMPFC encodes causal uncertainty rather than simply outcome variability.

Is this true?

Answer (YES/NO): YES